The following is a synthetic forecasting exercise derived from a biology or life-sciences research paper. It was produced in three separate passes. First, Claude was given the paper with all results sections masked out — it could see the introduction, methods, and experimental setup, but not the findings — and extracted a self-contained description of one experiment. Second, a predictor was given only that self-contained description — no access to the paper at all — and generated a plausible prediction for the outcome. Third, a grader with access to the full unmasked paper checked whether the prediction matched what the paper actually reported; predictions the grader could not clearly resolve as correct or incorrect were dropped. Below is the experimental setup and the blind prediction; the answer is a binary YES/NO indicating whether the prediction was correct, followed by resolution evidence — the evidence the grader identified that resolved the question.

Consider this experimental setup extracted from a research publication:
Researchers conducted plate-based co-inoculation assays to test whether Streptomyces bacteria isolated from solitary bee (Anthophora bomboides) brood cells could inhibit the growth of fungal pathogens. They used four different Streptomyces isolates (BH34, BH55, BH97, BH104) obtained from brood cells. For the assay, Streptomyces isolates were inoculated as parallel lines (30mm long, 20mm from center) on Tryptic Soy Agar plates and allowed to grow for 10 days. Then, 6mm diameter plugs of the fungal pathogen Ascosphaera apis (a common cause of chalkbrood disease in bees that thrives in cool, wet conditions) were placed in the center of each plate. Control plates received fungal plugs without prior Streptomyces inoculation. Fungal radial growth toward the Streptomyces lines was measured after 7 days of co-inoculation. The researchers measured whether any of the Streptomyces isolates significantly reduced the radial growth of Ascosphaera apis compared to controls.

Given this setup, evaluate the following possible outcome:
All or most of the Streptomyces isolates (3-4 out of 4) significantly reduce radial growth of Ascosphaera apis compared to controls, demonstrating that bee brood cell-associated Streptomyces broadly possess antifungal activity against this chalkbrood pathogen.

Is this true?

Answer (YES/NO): NO